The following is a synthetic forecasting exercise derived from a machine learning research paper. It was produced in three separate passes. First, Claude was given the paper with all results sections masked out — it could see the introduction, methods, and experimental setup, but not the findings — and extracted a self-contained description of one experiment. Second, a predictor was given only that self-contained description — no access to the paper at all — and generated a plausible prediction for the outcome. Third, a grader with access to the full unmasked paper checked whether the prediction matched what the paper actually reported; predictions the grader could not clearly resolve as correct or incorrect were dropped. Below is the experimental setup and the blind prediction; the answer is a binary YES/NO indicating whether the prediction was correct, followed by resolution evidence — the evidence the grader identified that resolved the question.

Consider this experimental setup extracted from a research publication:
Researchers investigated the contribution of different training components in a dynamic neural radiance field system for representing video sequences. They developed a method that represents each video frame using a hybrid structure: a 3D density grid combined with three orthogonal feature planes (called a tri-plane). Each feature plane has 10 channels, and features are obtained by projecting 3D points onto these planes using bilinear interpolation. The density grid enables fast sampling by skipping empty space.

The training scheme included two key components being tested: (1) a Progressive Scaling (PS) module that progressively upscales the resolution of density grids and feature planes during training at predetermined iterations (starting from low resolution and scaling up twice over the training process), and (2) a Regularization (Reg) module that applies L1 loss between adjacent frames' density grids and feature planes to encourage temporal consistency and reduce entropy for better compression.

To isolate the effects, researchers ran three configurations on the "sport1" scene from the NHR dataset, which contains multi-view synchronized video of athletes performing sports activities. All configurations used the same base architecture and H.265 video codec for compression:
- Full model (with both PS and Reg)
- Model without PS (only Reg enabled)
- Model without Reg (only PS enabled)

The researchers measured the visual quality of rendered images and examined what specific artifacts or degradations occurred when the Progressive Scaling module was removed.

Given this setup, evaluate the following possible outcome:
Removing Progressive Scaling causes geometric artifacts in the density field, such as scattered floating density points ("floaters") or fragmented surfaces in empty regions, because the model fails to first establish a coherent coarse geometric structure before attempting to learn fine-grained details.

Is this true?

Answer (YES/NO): YES